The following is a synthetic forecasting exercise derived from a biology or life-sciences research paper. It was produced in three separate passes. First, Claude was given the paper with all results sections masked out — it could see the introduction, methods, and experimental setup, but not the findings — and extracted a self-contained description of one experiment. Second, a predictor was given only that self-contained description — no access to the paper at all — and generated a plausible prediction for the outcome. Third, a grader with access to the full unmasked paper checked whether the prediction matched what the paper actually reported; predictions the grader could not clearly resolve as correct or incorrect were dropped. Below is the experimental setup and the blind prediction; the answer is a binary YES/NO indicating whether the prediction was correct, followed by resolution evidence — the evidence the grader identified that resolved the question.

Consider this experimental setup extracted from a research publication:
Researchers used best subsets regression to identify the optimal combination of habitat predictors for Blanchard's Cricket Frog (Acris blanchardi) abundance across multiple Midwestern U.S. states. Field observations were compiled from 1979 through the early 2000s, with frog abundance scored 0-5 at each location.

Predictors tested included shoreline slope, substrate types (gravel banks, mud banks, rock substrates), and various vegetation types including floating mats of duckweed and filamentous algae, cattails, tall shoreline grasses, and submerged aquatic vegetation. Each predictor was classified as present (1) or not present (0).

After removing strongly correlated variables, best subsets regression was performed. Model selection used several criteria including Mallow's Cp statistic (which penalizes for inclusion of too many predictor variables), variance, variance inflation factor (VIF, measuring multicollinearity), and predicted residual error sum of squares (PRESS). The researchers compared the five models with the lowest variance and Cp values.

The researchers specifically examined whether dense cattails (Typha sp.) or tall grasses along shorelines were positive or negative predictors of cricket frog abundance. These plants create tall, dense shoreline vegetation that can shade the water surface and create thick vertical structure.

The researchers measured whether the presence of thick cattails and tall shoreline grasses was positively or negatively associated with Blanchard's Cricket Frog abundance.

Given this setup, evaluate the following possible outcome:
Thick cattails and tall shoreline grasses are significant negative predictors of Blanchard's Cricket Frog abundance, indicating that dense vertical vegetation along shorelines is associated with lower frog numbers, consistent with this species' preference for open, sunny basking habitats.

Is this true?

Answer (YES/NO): YES